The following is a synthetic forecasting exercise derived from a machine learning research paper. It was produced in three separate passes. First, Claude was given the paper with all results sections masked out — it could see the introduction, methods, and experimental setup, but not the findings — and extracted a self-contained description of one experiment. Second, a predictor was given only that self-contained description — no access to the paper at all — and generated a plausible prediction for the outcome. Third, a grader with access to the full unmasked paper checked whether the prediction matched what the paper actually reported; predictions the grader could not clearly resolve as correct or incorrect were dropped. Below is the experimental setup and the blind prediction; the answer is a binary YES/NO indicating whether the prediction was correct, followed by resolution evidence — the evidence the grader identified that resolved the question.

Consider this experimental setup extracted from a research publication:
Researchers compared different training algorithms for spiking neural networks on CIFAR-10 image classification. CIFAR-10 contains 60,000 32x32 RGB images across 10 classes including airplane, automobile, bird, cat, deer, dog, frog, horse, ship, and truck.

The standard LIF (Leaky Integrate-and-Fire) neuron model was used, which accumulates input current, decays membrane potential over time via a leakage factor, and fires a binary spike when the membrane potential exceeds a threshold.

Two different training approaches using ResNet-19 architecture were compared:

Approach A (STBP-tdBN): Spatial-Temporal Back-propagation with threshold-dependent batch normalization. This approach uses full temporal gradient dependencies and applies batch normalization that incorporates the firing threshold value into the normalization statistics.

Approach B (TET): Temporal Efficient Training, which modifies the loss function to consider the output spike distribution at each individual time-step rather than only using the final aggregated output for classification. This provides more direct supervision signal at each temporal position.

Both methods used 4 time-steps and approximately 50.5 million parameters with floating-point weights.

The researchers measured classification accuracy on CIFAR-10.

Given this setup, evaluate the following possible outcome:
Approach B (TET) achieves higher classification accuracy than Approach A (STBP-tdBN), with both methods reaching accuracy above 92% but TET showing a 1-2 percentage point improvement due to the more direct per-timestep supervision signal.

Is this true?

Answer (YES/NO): YES